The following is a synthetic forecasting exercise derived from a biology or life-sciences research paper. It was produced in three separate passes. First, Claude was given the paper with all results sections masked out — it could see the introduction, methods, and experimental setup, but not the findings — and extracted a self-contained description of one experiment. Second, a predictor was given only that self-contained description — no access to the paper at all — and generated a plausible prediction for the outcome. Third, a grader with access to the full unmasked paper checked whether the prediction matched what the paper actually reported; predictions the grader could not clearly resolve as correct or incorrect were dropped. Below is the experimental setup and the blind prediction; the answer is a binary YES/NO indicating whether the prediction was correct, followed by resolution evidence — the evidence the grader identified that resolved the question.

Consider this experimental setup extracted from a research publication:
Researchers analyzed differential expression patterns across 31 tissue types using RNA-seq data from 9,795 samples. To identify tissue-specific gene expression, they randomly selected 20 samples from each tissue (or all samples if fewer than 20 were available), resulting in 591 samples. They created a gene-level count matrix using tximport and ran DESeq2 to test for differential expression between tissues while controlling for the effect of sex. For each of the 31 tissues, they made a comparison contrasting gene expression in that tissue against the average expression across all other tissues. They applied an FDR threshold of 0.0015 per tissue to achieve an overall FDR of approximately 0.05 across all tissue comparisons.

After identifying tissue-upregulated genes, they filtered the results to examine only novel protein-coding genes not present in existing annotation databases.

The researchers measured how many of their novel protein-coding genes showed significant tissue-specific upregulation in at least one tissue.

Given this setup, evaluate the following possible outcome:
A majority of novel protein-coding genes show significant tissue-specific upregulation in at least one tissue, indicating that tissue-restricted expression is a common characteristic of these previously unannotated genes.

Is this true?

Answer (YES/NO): YES